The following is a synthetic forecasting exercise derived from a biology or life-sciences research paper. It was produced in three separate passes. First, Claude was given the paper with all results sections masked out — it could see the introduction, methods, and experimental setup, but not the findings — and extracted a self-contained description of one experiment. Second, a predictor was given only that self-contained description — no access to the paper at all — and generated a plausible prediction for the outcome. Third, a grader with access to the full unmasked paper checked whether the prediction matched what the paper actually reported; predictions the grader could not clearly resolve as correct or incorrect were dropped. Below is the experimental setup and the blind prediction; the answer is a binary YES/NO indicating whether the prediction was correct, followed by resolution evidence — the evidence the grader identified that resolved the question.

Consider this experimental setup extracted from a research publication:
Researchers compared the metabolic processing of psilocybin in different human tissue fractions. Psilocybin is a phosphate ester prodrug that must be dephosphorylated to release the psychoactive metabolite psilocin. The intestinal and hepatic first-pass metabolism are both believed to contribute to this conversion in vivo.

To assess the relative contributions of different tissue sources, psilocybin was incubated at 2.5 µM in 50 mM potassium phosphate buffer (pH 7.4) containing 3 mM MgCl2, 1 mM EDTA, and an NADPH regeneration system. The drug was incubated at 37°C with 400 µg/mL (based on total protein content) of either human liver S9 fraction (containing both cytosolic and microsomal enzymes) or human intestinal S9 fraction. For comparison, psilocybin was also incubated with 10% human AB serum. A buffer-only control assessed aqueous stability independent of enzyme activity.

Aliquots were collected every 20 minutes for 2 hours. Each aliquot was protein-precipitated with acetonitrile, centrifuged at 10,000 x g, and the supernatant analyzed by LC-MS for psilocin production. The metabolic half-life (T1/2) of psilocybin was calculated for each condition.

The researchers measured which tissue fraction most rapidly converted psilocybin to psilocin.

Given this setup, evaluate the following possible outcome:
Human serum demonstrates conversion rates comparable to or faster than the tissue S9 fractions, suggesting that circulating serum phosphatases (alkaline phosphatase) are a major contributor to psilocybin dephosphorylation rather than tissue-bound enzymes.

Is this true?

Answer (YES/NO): NO